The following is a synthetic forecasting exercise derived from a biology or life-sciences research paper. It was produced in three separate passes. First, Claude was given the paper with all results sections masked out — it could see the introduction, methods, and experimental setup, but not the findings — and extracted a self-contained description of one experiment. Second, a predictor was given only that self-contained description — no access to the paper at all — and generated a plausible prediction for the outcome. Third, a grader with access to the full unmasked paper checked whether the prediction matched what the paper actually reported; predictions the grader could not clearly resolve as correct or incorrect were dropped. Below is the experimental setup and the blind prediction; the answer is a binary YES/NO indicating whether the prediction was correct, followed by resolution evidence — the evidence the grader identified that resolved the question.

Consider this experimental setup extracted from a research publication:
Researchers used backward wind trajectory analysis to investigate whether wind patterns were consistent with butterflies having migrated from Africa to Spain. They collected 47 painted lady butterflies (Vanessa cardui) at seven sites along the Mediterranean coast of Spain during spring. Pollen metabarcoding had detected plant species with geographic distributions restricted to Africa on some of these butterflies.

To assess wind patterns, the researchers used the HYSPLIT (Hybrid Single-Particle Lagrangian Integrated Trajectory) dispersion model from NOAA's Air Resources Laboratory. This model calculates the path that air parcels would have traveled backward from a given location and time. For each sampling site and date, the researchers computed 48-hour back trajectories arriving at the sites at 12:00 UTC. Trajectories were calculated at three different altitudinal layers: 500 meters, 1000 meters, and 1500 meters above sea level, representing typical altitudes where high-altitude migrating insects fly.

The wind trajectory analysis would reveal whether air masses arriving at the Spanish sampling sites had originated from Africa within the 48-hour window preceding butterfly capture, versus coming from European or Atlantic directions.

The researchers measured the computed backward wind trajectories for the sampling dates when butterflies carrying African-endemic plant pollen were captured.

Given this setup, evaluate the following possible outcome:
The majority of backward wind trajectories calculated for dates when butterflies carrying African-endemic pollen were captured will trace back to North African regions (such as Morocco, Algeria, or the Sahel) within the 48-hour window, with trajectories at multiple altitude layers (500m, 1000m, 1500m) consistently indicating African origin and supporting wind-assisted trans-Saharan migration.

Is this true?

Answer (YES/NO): YES